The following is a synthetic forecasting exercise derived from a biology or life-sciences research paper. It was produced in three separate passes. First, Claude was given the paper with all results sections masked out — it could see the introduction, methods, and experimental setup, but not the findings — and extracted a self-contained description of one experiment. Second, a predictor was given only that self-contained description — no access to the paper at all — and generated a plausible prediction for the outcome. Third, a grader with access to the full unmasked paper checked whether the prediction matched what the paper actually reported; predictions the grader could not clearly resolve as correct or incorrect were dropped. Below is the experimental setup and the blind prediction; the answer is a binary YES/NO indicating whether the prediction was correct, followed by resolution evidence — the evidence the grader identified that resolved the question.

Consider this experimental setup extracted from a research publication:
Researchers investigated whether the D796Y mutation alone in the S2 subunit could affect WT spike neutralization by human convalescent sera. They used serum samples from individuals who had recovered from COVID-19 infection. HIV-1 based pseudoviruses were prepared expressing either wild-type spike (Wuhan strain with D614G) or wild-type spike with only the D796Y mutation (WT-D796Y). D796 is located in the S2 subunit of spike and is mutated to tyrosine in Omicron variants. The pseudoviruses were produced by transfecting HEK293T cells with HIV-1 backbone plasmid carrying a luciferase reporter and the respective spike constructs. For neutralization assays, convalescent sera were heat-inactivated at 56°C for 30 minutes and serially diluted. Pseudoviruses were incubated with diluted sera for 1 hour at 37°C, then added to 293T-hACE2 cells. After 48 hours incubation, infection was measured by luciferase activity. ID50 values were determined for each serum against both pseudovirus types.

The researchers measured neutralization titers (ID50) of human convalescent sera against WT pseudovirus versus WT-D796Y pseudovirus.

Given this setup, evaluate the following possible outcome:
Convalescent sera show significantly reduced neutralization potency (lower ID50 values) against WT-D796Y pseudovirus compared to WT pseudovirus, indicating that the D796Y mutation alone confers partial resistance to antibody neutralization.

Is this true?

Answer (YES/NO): YES